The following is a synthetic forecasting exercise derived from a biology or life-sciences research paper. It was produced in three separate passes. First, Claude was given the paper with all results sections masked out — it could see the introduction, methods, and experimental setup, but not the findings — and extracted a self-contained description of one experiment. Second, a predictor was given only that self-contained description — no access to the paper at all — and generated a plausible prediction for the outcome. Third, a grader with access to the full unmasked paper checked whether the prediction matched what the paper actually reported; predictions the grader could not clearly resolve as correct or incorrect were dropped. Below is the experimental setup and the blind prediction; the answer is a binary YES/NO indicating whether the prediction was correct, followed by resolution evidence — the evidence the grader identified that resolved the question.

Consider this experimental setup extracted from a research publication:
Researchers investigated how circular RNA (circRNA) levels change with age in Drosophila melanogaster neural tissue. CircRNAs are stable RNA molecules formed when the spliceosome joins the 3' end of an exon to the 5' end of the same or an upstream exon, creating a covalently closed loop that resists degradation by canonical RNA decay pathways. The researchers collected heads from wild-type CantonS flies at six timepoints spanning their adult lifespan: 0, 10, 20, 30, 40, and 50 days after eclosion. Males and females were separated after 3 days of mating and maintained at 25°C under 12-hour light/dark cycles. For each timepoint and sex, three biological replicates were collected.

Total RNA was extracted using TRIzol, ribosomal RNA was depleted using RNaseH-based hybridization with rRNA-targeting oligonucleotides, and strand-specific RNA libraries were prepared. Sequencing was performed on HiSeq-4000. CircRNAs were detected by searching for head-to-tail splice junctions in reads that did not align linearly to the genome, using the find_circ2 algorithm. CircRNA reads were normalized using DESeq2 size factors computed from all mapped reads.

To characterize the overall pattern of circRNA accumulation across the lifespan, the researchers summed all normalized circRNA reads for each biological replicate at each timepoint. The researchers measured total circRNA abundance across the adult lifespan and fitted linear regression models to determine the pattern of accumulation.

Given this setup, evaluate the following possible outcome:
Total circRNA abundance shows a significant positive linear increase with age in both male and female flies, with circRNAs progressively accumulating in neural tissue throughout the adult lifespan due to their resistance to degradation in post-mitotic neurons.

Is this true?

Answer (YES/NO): YES